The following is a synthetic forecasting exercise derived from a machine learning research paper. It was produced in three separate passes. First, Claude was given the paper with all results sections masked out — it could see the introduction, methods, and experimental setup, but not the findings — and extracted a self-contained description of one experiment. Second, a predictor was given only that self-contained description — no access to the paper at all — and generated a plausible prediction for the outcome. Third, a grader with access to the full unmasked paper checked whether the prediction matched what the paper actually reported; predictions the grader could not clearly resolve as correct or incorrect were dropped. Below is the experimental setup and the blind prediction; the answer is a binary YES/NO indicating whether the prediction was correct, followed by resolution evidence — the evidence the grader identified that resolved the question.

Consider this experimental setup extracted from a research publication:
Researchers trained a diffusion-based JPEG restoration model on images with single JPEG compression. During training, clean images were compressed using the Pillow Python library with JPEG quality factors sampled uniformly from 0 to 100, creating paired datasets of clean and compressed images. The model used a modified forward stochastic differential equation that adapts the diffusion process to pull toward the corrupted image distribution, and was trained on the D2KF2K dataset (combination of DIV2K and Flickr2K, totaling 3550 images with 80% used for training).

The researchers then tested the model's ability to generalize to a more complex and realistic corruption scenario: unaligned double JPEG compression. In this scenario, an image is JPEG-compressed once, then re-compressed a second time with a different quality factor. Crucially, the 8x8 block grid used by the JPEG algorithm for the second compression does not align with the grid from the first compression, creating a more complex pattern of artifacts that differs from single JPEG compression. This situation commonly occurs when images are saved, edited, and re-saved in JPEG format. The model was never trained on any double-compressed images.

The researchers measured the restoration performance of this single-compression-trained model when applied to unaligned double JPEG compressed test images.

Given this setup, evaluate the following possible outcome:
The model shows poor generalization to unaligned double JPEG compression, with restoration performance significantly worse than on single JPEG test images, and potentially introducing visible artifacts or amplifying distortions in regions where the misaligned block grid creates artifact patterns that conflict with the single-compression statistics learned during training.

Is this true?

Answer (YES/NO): NO